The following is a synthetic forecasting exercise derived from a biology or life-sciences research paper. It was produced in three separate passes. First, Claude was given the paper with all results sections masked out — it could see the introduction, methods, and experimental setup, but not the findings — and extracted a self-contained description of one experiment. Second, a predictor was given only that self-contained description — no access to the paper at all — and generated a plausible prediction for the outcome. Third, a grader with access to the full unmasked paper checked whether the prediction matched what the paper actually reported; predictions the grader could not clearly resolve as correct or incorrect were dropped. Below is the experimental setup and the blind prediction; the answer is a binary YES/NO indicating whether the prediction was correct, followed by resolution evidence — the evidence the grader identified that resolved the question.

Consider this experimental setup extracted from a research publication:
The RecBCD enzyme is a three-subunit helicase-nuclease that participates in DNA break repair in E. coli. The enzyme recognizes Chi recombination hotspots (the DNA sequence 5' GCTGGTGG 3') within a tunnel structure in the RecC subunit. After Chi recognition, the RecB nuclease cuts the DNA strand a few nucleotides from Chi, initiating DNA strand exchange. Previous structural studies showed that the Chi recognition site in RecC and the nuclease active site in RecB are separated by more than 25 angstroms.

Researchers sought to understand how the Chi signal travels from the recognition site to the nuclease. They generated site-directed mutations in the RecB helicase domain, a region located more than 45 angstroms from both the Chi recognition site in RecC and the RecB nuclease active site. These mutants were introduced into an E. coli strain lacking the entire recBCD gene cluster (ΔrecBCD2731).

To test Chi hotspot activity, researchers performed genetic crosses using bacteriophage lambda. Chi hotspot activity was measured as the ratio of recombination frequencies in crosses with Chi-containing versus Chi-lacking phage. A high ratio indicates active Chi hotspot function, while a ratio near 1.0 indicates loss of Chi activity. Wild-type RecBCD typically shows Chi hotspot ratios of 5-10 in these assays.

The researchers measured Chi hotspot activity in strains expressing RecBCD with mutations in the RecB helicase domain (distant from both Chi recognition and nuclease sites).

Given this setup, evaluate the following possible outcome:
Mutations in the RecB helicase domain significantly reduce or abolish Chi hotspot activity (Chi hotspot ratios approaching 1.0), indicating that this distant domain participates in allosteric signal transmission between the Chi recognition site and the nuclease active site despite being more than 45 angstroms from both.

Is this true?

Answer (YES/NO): NO